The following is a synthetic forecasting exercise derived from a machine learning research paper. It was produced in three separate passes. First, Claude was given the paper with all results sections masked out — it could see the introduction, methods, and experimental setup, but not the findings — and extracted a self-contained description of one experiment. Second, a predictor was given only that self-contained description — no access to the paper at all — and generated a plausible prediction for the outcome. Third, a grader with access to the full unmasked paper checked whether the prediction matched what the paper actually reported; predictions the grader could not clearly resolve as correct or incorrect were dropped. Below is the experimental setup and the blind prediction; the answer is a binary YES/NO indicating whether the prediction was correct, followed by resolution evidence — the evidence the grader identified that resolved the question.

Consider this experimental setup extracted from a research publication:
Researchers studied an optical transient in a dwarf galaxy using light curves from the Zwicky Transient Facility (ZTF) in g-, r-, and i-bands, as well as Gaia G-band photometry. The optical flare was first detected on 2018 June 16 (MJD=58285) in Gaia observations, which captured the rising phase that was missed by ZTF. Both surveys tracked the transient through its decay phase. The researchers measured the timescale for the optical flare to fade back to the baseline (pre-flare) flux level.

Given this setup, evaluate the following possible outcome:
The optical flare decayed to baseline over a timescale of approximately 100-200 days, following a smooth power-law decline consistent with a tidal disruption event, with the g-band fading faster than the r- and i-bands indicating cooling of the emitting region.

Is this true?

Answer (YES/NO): NO